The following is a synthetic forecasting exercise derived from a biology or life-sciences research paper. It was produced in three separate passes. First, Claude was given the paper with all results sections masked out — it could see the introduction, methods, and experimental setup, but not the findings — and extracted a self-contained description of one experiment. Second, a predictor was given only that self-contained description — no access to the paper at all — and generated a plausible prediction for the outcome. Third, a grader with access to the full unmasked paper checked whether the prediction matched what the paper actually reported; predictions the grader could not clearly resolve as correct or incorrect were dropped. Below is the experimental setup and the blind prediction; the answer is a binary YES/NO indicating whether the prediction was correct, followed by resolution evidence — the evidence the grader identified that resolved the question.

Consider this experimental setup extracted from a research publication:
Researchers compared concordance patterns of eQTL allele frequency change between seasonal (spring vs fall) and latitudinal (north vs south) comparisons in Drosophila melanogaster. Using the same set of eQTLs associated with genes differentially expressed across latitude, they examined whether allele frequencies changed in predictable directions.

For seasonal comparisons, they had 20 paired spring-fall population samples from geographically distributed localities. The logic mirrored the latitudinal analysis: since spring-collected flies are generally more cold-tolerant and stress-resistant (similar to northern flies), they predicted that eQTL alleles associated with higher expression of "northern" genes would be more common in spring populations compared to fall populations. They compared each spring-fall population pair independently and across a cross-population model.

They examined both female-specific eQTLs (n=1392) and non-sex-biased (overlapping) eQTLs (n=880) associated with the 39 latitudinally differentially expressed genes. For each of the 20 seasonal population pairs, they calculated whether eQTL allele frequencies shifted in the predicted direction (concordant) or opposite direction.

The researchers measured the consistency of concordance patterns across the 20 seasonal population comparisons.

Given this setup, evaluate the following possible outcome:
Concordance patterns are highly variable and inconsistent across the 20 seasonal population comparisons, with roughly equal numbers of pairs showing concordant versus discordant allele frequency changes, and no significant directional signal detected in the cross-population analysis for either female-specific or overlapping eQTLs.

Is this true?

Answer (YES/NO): NO